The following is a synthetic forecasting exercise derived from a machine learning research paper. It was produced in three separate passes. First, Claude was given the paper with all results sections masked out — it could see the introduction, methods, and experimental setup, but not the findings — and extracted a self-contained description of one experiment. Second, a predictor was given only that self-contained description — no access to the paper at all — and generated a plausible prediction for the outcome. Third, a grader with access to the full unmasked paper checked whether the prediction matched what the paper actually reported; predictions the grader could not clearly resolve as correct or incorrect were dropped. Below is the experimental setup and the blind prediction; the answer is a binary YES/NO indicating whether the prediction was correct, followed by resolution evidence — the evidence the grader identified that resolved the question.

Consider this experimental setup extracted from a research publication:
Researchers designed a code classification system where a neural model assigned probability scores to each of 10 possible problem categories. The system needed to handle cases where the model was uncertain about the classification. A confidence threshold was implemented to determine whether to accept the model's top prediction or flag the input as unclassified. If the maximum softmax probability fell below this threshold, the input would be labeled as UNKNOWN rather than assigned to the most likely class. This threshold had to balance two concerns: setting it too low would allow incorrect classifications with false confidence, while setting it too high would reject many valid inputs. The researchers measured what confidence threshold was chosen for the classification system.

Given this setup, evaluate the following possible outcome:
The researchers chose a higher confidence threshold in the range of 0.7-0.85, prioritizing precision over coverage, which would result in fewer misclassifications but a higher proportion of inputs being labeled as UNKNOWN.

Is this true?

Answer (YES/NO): YES